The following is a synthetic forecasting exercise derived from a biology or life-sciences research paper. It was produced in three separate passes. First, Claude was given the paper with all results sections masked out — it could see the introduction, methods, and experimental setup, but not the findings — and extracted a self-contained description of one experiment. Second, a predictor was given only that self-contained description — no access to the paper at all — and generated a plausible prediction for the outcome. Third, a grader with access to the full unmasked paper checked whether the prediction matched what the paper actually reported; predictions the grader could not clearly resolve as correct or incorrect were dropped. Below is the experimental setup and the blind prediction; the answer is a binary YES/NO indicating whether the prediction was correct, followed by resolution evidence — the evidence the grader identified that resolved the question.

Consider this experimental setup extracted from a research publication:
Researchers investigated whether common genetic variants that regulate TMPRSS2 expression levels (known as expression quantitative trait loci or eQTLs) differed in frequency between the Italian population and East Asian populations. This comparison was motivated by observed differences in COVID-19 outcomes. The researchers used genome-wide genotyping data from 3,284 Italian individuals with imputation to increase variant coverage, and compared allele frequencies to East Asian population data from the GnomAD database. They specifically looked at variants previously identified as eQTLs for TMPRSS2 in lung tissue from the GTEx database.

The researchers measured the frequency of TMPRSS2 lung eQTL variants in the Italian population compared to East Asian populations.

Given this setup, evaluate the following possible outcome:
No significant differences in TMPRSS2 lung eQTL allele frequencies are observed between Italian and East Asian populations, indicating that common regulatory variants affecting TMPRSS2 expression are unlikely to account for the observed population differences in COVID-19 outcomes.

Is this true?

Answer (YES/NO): NO